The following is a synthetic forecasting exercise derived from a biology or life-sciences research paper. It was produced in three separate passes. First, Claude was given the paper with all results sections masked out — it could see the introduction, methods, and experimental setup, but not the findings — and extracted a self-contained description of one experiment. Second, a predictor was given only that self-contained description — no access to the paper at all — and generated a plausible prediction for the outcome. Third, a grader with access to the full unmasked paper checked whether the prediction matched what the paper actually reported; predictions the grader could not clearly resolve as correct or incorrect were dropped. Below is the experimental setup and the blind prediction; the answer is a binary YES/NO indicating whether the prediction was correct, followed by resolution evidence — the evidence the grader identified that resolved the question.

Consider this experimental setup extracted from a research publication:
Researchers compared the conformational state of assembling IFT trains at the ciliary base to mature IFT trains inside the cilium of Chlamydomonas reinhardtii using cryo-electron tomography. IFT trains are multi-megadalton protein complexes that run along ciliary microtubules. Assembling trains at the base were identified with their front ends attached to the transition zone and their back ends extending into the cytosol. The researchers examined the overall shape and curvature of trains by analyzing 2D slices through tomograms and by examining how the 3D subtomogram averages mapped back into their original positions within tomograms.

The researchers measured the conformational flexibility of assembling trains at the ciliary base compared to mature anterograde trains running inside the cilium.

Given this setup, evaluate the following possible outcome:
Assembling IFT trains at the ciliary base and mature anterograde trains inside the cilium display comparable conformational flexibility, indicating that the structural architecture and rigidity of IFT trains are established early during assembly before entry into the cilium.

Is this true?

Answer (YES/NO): NO